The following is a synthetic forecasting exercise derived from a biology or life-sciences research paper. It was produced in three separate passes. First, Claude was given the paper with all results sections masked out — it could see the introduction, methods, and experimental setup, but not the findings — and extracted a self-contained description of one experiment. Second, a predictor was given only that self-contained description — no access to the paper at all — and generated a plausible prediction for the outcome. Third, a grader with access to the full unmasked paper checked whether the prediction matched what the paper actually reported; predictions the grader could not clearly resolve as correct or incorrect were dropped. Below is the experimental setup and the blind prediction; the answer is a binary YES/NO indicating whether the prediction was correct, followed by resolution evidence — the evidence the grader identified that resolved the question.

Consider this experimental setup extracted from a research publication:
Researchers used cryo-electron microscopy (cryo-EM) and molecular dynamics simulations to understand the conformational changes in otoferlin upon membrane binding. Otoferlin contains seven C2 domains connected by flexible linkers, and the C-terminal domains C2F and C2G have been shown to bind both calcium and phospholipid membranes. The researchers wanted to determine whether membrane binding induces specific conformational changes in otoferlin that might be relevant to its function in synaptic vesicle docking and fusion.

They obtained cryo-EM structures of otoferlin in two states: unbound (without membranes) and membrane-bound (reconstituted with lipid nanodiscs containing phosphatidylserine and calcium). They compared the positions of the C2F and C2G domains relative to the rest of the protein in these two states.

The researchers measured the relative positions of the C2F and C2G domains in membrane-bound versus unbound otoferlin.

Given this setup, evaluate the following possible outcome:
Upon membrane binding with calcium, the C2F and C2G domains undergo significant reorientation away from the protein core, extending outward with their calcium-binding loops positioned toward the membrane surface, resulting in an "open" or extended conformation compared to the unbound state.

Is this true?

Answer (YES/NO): NO